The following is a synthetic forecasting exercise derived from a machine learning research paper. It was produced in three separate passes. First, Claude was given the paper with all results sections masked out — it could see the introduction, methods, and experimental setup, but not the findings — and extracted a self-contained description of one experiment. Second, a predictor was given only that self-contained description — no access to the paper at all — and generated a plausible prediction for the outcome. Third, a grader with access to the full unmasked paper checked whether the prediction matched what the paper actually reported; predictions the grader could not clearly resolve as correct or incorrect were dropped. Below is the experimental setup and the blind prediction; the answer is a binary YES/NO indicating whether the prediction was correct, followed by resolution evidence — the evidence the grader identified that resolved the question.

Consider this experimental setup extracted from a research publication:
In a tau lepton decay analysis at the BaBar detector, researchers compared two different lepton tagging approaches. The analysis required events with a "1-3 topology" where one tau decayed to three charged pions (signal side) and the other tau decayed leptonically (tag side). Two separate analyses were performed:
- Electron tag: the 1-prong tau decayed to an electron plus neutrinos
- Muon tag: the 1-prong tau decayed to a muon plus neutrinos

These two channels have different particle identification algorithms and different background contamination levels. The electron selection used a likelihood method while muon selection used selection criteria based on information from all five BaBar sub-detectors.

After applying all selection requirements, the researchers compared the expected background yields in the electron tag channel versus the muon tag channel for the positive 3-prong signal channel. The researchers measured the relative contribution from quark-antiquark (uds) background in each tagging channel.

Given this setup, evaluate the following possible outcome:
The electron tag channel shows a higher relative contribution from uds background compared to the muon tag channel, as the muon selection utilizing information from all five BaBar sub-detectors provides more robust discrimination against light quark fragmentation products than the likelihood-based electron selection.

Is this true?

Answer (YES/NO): NO